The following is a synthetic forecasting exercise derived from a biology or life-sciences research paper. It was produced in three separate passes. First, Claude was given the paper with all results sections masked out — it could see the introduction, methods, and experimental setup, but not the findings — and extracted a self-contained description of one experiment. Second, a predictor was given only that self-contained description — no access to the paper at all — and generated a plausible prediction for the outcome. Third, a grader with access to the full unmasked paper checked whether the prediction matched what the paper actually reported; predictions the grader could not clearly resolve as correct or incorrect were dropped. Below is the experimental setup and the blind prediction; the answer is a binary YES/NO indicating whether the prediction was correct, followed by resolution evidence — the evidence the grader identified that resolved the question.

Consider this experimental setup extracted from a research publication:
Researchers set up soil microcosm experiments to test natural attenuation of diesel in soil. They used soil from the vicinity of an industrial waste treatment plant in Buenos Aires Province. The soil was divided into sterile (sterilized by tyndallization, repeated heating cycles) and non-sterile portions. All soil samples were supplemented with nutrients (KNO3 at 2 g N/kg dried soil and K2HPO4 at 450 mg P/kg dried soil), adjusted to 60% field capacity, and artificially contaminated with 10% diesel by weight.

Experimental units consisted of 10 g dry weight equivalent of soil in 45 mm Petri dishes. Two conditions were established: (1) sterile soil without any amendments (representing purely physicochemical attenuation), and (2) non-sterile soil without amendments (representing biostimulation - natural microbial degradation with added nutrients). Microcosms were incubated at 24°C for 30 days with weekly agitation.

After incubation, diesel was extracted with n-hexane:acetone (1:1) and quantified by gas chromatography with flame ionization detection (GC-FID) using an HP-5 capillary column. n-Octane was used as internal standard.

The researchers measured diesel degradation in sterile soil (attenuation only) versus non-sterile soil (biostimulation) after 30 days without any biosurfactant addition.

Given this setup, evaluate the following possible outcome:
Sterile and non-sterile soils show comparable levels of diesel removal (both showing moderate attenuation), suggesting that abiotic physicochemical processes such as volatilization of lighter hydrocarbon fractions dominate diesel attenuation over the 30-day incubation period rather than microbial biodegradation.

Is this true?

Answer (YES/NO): NO